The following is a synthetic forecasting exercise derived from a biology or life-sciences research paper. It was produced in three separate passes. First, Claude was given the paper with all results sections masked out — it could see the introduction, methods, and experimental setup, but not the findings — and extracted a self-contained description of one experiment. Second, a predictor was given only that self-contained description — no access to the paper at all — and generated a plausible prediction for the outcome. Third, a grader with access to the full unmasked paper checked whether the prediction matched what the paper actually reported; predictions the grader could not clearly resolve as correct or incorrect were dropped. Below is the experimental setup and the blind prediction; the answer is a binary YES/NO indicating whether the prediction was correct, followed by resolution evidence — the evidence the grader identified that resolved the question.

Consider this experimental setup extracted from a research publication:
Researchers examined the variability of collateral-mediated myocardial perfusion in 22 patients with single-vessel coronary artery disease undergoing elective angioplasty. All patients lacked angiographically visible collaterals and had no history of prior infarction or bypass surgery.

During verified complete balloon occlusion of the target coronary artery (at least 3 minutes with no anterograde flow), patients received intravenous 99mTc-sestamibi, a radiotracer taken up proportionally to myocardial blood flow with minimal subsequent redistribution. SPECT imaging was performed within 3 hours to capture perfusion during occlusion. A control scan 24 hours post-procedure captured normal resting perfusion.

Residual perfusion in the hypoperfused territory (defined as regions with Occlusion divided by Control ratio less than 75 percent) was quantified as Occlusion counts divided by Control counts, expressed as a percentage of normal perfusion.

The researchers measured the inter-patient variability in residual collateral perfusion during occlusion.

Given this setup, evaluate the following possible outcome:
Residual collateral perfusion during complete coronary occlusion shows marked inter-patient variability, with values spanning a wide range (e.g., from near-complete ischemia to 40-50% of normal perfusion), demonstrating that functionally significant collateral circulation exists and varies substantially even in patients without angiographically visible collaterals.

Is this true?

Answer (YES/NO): NO